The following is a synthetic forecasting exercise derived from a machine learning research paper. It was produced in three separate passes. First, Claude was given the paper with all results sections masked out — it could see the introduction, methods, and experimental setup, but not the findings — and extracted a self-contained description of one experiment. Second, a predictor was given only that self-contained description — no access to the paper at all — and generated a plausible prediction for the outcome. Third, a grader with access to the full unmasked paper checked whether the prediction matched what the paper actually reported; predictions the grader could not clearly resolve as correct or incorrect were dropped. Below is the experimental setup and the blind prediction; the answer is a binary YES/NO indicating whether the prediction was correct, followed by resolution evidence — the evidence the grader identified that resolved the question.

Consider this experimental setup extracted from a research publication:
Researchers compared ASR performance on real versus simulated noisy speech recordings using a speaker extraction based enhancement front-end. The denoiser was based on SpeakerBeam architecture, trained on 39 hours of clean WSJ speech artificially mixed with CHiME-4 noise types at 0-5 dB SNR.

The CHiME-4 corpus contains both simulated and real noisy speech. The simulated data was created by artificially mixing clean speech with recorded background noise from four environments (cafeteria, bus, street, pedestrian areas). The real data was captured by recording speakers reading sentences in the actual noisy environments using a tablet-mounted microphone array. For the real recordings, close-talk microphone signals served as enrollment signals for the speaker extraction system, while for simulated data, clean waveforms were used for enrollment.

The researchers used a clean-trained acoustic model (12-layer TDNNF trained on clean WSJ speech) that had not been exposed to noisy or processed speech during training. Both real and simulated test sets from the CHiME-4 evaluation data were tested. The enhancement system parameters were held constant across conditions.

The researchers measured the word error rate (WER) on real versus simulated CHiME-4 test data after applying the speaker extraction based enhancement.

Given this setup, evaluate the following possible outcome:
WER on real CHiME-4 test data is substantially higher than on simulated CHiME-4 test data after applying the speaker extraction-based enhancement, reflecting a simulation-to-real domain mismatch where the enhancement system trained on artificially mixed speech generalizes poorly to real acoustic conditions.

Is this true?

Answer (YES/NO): NO